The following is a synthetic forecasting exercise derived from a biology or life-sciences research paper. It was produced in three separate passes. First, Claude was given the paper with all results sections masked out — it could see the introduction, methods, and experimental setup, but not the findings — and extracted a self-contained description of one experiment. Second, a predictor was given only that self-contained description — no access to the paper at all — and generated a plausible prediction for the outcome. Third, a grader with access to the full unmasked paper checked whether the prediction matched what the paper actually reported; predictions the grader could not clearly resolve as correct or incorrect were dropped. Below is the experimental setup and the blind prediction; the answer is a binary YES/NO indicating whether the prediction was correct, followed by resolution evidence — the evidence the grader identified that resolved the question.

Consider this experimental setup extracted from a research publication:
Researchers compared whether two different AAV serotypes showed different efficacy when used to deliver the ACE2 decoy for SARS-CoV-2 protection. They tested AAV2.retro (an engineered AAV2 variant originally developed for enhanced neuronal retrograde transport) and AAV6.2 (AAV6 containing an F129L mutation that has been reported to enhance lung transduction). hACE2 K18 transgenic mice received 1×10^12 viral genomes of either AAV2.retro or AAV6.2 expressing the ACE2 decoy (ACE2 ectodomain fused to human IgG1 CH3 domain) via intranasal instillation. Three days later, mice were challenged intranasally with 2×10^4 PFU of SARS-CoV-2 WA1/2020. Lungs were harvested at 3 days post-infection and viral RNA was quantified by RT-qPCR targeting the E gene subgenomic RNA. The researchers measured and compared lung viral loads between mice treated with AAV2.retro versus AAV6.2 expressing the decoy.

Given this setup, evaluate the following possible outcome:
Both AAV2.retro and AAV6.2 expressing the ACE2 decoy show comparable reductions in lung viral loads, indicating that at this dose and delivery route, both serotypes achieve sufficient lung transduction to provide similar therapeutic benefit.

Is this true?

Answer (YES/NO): NO